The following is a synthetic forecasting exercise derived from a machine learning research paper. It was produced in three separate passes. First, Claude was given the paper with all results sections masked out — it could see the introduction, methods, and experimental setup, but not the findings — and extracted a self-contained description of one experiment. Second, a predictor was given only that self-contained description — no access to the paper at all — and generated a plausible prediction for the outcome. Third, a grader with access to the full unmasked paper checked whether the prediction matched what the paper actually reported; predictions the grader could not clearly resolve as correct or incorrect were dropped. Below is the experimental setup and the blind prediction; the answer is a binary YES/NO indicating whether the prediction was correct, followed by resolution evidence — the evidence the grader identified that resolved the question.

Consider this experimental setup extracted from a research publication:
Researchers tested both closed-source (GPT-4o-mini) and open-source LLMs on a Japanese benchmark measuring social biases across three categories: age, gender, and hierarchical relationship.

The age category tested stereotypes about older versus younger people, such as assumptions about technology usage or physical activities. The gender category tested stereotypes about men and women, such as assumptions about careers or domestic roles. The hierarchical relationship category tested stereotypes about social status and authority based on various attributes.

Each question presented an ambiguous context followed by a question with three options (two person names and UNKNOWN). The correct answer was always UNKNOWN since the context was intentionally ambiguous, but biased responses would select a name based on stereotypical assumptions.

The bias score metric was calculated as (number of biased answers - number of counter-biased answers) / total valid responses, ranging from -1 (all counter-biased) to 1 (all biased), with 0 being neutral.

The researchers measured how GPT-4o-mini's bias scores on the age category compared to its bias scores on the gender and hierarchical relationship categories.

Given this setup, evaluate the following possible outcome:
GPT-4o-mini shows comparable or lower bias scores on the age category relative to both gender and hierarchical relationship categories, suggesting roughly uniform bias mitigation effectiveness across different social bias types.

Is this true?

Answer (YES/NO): YES